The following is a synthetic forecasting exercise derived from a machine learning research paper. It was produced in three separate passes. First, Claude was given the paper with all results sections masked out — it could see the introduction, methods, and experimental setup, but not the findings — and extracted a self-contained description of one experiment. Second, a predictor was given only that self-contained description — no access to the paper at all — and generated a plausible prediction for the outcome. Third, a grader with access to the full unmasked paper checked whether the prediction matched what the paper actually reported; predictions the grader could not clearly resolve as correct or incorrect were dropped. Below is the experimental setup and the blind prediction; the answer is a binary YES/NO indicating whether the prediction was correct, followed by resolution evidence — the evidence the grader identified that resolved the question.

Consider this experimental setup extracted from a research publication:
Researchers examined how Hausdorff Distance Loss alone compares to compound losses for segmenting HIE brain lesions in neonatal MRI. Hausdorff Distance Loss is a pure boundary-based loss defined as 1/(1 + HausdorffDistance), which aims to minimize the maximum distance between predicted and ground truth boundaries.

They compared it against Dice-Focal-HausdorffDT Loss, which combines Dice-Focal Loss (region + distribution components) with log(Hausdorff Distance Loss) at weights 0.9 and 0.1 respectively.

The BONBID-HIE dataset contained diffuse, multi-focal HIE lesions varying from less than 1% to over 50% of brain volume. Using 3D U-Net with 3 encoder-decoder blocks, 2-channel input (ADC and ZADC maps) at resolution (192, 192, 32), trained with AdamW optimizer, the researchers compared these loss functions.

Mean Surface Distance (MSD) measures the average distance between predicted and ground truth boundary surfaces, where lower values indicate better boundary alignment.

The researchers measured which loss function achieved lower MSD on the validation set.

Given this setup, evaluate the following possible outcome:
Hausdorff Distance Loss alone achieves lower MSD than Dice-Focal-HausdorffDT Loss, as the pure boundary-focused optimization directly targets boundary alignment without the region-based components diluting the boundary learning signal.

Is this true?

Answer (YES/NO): NO